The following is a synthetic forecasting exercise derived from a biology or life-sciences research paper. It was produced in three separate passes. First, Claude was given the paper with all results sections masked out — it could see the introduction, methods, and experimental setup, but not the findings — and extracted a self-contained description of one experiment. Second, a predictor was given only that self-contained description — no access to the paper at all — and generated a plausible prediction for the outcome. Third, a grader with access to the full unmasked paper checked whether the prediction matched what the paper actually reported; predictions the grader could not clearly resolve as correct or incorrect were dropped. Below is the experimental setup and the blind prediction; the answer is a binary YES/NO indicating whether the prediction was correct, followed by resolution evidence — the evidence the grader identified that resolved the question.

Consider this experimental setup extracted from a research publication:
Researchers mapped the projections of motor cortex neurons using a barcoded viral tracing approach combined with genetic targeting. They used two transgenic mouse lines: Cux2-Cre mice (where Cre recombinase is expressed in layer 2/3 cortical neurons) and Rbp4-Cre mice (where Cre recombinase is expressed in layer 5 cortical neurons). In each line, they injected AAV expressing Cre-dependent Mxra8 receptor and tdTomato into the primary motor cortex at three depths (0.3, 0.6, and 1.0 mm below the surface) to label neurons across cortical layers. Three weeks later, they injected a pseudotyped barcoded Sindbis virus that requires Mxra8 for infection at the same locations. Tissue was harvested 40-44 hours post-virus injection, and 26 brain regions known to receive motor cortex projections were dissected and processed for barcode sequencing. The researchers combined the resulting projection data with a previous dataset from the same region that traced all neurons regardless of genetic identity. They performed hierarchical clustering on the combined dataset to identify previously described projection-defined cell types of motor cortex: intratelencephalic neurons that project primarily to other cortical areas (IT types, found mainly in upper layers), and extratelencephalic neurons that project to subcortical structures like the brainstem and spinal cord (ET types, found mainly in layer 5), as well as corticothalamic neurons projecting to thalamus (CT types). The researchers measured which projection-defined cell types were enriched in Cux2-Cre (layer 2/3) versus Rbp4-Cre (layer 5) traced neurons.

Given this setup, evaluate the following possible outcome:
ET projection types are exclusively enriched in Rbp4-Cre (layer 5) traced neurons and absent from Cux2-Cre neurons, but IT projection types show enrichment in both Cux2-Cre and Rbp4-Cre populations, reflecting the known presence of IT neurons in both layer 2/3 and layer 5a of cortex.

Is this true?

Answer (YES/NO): YES